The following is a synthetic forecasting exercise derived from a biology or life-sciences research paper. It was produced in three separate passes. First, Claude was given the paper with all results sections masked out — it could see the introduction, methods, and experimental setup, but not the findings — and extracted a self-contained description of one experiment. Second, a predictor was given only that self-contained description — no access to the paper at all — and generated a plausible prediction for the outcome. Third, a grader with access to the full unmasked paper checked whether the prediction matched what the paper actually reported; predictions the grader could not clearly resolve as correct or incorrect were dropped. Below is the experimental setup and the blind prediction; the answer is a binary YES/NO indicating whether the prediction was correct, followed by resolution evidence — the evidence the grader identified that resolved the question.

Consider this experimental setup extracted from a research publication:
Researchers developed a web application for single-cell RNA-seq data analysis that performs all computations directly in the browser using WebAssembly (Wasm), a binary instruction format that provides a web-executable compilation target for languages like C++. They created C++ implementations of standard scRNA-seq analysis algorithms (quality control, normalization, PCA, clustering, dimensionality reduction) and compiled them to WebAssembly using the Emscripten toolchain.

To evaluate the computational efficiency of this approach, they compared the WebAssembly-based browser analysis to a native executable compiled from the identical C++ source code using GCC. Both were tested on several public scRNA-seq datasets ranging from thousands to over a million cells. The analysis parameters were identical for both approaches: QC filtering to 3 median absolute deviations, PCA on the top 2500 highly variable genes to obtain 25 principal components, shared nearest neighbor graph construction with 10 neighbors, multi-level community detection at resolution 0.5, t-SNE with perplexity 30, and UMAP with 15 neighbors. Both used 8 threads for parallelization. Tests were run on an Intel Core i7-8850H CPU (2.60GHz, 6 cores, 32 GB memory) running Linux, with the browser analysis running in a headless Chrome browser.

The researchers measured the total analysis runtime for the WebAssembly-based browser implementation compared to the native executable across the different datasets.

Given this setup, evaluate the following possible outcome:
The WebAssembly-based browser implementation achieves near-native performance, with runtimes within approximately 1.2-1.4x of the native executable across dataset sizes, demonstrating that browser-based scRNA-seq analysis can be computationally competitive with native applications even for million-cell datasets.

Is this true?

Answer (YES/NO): NO